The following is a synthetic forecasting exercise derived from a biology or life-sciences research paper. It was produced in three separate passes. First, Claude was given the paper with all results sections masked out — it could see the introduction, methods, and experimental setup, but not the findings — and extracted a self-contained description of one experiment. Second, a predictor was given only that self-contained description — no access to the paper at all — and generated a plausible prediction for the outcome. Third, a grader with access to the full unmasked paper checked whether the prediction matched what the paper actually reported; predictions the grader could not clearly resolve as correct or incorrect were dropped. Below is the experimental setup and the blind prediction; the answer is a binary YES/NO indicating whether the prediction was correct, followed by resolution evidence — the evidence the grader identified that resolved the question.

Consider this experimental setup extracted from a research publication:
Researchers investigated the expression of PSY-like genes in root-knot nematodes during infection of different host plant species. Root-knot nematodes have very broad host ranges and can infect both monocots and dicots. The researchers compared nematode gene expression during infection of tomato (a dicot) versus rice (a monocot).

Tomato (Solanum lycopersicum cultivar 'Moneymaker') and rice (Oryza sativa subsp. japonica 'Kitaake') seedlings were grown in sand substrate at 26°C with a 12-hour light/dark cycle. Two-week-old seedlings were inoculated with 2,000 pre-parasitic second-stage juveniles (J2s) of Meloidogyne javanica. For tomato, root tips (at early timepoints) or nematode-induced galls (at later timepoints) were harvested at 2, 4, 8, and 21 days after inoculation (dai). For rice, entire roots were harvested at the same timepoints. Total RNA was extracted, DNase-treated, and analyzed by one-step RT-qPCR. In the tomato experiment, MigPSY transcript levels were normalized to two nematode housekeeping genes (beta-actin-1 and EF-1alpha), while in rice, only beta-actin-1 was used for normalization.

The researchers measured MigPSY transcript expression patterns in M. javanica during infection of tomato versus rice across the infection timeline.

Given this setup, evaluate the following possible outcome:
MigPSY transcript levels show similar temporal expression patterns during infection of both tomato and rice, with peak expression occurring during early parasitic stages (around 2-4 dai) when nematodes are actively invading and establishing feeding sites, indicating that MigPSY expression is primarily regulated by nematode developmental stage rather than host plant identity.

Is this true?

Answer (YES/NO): YES